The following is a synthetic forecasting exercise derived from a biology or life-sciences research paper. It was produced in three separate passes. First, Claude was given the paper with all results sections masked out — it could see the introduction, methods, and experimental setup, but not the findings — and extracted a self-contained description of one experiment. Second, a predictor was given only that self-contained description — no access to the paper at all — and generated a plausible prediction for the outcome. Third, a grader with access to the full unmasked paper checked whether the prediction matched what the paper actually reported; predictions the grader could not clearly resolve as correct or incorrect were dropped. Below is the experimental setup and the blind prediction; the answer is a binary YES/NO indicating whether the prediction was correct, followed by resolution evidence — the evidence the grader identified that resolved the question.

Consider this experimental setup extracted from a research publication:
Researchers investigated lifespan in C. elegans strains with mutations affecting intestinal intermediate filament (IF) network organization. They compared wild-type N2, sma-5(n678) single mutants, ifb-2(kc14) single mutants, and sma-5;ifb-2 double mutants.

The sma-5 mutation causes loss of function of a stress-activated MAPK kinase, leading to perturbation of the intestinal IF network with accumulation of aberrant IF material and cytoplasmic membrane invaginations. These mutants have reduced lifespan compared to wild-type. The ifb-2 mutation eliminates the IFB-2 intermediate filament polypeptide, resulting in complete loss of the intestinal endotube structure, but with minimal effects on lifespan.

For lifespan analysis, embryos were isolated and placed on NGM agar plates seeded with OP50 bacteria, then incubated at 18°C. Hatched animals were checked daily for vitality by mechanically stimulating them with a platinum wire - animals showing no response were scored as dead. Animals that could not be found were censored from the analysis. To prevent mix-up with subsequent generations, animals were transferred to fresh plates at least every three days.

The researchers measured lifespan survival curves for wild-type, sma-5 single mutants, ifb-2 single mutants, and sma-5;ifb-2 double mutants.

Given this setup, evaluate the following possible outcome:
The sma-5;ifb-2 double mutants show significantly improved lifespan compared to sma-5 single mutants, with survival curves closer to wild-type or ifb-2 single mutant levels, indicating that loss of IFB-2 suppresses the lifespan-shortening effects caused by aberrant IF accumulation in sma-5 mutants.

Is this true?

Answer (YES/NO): YES